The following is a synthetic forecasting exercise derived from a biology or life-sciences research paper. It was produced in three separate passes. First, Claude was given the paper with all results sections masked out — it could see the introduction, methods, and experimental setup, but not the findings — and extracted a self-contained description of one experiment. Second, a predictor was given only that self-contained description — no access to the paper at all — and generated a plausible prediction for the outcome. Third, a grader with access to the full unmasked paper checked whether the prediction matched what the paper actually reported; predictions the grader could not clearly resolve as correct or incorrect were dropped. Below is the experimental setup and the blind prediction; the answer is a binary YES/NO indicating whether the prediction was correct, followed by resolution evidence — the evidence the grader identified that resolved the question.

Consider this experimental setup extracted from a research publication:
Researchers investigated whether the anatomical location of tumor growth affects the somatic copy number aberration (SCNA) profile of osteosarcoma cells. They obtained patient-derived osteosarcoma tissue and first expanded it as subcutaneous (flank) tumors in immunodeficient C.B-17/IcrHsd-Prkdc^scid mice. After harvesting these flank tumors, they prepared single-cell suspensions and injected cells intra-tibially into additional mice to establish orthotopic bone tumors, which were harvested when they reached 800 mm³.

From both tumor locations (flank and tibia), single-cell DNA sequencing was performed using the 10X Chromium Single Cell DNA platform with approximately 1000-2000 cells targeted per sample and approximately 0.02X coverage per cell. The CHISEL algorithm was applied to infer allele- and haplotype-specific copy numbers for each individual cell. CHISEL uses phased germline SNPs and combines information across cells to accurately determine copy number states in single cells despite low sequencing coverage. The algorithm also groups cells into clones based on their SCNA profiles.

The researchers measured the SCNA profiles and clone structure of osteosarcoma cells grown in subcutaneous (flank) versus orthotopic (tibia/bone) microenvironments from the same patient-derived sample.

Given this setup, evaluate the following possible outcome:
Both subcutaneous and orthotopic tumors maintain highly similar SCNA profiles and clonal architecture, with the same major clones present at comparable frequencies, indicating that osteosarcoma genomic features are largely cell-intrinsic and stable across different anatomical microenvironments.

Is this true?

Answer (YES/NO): YES